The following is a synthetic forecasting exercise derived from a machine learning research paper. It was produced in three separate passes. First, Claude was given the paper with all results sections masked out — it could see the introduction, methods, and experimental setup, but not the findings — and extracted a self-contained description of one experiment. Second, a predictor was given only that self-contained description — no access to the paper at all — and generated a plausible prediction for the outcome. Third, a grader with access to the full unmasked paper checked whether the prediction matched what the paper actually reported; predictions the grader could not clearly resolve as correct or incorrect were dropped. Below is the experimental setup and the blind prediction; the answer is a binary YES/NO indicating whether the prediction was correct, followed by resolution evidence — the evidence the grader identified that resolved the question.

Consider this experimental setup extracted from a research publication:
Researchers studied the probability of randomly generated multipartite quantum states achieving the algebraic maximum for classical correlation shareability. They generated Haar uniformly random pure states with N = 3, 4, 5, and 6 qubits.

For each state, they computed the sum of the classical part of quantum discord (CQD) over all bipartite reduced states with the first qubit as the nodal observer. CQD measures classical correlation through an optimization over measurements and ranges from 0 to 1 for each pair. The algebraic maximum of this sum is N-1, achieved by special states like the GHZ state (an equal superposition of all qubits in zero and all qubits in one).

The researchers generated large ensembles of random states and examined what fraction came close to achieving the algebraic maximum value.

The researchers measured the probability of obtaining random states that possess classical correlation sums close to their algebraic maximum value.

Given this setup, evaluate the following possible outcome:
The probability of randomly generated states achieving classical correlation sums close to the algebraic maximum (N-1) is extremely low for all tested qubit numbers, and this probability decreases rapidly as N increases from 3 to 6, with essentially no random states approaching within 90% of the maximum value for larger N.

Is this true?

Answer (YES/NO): YES